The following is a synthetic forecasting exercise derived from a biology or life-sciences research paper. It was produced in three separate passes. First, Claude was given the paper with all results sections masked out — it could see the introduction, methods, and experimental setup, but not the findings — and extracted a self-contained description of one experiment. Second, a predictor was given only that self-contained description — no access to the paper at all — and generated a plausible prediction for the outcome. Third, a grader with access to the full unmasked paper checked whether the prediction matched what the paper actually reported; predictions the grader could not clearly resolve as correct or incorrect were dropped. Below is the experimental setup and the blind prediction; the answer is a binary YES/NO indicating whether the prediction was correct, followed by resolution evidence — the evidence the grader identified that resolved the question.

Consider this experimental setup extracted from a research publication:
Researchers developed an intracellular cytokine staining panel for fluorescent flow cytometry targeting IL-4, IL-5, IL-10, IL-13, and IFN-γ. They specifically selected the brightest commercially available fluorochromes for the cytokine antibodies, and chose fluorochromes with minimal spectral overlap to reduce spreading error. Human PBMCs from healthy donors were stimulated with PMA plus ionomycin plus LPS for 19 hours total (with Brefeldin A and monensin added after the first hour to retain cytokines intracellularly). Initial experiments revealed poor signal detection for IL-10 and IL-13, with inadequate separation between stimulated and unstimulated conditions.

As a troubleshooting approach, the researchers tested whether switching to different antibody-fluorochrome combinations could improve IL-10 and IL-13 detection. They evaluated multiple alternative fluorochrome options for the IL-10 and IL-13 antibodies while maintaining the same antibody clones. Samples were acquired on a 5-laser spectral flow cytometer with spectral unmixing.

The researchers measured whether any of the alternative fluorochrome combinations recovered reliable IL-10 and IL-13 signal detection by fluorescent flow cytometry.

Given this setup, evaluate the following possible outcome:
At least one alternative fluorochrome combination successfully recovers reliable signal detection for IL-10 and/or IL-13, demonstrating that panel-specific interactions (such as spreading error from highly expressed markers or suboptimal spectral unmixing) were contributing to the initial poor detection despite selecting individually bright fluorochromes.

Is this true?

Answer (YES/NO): NO